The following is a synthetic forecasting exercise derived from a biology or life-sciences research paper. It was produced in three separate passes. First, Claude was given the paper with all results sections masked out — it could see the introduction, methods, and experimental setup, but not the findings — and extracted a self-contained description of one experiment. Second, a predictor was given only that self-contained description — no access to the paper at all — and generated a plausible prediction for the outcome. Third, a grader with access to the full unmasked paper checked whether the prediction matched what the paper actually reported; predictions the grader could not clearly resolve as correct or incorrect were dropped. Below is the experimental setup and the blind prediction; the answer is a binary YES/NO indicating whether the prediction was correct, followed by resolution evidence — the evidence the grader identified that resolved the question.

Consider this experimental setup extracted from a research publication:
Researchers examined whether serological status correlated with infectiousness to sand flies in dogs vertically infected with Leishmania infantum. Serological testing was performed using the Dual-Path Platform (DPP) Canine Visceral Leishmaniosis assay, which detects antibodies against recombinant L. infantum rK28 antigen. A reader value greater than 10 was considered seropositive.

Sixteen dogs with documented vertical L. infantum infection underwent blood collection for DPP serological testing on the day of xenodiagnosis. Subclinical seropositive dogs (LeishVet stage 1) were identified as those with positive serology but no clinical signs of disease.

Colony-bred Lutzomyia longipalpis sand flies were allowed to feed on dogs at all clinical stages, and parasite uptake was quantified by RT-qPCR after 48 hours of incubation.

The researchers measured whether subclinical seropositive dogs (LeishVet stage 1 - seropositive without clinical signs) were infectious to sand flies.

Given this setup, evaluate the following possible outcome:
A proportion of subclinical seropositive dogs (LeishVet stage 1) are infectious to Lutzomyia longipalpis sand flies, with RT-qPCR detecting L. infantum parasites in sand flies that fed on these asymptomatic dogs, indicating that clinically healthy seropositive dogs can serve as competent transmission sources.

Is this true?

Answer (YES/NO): NO